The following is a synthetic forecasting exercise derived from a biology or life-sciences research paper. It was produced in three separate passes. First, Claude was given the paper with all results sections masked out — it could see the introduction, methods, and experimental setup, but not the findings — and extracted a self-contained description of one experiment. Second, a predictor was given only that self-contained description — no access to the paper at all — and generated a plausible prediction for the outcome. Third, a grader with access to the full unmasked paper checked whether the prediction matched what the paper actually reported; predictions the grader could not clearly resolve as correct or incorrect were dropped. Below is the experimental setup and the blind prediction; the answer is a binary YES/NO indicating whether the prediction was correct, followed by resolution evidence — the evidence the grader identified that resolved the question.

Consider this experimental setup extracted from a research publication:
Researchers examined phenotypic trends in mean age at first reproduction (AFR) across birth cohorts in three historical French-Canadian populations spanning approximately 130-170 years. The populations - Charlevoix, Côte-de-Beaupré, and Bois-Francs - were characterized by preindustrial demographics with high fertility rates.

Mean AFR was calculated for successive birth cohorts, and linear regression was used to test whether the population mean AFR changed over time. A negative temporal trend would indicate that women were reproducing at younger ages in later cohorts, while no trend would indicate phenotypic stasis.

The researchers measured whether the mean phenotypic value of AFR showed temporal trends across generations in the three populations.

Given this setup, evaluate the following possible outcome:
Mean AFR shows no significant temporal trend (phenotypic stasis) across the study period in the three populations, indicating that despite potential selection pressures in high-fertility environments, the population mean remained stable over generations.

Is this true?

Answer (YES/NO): NO